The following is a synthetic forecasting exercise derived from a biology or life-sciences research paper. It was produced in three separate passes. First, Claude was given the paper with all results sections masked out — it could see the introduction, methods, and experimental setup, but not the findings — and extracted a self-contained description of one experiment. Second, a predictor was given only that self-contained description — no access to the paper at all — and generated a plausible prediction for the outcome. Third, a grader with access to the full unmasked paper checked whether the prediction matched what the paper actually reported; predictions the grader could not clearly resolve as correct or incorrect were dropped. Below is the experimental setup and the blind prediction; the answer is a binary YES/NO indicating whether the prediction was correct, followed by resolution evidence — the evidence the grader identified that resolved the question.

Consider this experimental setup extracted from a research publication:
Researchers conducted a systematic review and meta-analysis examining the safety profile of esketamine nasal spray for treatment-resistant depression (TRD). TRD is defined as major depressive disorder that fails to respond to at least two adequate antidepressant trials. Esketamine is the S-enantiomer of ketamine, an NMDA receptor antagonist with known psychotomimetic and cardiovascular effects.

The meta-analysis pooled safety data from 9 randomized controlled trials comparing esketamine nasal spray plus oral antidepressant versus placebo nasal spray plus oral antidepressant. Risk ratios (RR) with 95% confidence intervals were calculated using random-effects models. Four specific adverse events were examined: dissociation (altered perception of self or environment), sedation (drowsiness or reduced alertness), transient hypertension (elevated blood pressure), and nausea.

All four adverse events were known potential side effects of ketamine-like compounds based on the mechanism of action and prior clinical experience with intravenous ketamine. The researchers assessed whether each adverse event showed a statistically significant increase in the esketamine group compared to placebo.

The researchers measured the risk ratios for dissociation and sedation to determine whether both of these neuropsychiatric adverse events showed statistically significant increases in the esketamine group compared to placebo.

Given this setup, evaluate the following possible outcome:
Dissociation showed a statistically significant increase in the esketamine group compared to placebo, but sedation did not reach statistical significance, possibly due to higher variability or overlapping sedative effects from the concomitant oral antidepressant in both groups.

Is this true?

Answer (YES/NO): YES